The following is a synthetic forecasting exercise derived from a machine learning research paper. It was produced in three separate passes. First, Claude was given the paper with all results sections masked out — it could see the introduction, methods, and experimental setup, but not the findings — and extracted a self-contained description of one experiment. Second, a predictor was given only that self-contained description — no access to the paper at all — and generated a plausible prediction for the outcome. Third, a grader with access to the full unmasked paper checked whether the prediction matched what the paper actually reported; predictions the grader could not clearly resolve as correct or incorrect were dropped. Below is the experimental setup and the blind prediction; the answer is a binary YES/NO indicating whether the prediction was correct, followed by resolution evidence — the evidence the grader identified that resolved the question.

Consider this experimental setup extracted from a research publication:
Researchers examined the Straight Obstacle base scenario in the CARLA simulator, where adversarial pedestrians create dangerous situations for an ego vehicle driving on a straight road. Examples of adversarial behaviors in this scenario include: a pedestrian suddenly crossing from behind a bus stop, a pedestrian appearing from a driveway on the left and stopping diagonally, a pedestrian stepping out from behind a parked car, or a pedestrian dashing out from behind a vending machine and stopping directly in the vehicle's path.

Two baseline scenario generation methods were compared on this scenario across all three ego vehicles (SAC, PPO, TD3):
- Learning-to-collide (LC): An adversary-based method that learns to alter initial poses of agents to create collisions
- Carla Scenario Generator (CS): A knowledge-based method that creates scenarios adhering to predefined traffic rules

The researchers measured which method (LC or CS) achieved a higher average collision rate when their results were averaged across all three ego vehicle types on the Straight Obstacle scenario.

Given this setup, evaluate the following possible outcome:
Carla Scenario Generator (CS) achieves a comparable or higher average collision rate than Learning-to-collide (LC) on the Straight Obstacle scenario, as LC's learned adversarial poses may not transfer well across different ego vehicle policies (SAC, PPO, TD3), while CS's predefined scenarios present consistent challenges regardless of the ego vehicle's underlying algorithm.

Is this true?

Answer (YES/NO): YES